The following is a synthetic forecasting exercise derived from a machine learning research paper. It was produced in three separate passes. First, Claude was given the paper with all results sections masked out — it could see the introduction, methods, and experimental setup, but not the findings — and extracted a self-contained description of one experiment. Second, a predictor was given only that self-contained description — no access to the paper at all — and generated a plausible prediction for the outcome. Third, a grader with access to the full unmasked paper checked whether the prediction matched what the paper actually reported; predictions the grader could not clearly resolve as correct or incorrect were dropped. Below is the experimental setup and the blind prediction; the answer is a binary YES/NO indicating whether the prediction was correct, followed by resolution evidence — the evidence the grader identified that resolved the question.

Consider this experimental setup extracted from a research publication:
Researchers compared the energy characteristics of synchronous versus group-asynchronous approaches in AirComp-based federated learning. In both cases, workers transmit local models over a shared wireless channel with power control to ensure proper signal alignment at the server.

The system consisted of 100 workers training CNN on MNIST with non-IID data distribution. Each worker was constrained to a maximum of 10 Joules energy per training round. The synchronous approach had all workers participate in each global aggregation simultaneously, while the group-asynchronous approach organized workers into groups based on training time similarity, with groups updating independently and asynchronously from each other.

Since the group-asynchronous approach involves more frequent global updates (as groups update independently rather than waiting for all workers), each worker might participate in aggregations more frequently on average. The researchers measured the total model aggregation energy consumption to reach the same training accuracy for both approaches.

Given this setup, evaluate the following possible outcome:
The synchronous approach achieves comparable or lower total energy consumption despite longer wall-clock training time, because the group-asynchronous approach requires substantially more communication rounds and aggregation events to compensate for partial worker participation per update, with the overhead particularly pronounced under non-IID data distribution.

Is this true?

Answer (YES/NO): YES